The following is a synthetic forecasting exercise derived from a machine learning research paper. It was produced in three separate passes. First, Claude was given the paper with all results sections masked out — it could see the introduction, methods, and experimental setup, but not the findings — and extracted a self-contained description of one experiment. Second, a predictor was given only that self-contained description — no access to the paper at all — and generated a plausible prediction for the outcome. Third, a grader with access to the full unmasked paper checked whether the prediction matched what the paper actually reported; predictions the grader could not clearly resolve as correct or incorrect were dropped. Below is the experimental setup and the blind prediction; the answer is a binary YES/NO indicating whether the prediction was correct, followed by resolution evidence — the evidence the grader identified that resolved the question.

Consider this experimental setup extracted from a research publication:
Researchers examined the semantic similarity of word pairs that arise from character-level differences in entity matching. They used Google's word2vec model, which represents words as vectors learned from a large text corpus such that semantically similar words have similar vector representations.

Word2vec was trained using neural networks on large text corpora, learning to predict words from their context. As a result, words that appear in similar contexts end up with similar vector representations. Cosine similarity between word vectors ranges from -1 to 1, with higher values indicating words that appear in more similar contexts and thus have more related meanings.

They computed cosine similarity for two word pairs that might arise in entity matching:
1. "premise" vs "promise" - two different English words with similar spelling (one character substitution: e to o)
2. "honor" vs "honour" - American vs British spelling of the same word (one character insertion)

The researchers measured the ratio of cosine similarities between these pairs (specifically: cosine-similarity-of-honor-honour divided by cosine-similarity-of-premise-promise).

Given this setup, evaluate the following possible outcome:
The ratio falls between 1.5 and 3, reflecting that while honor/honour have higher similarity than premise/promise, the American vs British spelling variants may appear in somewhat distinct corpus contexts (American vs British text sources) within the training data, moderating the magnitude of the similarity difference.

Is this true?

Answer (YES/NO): YES